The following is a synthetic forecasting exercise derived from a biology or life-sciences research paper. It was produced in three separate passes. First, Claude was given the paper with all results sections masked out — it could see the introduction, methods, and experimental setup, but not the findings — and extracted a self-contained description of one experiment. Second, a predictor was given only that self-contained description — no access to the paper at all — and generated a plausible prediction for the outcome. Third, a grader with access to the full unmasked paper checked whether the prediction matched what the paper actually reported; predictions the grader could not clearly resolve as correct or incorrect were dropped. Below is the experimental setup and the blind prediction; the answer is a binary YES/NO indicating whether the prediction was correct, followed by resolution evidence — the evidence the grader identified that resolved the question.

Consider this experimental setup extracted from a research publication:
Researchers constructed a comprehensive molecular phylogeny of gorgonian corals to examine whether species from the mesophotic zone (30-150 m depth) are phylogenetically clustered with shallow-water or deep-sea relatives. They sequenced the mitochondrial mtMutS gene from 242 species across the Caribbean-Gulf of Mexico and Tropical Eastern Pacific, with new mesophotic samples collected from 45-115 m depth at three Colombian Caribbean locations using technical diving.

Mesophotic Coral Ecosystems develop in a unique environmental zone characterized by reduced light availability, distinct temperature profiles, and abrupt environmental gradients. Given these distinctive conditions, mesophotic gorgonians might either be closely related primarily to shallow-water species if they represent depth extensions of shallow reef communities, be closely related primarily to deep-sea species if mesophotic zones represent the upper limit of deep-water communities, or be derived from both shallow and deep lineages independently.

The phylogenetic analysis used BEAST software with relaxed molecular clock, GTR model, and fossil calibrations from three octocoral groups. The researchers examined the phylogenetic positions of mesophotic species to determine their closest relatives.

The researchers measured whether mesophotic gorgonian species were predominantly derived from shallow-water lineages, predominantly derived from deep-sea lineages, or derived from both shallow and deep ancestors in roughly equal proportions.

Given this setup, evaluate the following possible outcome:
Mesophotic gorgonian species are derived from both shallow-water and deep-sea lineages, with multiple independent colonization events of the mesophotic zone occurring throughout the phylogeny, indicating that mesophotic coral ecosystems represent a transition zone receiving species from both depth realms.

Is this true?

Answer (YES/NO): NO